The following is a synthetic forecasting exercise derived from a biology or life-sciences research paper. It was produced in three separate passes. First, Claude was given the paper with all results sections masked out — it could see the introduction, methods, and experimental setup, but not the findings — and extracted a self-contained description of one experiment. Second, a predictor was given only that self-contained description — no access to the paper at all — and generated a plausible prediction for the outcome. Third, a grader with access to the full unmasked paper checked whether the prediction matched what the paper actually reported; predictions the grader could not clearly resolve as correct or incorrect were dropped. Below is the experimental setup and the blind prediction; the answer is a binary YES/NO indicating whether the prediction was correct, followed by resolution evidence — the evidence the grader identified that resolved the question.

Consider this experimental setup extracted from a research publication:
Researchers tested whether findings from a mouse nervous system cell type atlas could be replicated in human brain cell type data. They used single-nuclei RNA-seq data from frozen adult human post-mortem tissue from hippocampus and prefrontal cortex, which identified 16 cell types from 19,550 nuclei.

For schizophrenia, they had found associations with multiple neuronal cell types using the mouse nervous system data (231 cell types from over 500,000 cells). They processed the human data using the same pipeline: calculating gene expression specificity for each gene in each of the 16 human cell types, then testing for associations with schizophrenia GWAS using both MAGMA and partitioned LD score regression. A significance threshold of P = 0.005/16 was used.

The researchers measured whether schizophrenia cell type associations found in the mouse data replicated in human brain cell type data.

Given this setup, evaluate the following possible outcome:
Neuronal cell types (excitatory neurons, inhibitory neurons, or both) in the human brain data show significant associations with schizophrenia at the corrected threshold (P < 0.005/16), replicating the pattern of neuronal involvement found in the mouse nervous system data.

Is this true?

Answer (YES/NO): YES